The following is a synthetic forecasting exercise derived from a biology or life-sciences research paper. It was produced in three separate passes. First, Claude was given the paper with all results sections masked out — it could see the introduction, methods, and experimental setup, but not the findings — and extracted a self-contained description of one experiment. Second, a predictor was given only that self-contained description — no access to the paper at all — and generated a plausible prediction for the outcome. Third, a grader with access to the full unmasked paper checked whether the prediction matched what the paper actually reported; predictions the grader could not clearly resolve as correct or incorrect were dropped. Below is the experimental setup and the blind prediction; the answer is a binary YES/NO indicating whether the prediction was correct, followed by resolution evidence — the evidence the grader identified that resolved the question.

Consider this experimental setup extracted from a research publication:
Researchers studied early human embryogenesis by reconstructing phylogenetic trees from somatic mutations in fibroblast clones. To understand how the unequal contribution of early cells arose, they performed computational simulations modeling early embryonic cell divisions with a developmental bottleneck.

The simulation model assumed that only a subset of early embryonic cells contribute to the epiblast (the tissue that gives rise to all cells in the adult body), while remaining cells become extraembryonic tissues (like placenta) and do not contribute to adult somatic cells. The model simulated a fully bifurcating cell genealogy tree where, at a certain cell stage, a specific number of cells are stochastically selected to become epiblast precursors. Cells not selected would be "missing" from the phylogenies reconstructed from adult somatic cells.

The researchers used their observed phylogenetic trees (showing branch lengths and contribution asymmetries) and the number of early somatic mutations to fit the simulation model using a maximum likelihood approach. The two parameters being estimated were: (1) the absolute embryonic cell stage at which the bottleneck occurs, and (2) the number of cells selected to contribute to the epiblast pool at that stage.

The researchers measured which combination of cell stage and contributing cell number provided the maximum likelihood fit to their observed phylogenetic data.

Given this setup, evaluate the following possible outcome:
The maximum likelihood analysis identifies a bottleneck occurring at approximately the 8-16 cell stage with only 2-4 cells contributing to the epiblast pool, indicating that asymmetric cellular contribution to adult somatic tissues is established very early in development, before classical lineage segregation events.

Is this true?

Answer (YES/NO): NO